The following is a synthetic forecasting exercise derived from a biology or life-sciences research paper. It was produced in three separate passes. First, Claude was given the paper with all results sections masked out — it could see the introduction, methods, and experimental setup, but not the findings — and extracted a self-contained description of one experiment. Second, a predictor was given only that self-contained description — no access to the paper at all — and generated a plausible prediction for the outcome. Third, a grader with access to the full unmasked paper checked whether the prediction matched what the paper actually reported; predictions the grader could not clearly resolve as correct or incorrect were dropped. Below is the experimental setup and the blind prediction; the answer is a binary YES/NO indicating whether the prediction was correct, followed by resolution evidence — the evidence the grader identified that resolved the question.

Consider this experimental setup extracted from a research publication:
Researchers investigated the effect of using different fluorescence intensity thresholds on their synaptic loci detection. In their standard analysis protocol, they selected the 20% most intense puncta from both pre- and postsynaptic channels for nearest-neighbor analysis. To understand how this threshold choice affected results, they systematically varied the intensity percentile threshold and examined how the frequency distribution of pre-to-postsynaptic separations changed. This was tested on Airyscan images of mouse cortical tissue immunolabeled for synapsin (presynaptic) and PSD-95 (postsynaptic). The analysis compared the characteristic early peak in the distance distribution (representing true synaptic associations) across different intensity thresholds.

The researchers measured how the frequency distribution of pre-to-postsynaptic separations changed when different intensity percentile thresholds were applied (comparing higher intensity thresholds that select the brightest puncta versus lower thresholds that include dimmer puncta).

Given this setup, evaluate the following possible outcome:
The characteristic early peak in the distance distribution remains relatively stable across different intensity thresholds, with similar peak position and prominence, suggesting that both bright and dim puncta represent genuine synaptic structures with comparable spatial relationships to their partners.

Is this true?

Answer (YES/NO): NO